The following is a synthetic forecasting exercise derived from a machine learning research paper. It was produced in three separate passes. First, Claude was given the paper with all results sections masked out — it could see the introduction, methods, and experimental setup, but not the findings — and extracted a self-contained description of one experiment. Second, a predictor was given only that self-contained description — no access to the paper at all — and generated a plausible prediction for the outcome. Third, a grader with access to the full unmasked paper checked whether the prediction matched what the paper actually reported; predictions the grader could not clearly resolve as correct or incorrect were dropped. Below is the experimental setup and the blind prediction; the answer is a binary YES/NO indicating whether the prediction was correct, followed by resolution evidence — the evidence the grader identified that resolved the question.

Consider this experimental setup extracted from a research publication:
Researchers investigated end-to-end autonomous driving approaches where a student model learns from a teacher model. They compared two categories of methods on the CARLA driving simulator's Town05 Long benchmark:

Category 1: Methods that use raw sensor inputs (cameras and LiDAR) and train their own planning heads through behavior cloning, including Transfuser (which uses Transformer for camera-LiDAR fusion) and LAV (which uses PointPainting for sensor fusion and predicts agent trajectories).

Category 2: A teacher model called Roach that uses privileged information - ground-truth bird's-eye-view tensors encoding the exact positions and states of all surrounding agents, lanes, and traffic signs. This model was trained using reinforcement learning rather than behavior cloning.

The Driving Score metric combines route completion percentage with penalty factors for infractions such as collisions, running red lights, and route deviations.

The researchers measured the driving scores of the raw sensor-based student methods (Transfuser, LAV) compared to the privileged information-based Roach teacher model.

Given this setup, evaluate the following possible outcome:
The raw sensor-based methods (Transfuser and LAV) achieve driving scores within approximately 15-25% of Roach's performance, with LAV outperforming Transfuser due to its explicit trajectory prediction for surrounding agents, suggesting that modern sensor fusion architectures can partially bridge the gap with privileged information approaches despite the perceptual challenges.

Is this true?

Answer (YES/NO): NO